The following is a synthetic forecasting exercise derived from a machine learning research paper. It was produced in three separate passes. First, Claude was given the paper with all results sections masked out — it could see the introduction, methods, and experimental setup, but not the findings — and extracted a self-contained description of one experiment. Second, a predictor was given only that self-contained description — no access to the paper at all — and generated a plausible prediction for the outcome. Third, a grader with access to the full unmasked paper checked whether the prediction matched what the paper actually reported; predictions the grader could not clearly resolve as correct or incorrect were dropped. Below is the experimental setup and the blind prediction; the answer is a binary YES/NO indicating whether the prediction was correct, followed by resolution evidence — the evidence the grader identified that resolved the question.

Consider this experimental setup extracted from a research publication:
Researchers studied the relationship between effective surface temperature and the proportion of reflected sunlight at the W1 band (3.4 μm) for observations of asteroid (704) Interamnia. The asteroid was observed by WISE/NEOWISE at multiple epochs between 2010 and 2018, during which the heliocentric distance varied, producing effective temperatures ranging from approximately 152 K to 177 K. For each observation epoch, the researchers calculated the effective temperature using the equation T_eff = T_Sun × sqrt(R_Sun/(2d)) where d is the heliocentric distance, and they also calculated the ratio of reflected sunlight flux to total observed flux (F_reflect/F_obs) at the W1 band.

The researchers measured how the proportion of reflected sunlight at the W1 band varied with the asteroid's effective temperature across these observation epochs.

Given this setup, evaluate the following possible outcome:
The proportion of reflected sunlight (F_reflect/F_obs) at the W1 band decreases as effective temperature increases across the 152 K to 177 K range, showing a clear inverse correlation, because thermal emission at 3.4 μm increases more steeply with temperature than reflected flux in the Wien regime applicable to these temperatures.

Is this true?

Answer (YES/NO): YES